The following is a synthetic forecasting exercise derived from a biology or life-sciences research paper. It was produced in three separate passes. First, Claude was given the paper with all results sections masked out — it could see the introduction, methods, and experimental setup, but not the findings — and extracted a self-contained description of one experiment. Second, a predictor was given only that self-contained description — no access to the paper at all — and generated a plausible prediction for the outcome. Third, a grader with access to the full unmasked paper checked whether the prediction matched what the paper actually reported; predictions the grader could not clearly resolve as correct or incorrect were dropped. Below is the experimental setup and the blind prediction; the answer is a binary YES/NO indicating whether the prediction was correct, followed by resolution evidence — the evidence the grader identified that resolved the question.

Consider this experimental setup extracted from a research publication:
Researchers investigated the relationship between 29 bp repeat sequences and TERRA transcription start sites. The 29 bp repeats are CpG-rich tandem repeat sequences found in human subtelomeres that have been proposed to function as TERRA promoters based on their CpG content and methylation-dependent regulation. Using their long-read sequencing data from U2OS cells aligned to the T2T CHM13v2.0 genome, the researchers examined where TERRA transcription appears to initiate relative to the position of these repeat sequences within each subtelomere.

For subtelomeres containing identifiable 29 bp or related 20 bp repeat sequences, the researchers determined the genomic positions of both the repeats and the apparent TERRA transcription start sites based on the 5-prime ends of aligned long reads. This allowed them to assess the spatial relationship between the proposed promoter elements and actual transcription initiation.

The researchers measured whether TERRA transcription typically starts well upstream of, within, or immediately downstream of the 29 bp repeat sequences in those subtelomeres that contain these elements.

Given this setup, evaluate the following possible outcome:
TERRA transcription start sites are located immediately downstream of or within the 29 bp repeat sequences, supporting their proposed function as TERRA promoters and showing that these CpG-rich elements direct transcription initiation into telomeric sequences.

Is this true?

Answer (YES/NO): YES